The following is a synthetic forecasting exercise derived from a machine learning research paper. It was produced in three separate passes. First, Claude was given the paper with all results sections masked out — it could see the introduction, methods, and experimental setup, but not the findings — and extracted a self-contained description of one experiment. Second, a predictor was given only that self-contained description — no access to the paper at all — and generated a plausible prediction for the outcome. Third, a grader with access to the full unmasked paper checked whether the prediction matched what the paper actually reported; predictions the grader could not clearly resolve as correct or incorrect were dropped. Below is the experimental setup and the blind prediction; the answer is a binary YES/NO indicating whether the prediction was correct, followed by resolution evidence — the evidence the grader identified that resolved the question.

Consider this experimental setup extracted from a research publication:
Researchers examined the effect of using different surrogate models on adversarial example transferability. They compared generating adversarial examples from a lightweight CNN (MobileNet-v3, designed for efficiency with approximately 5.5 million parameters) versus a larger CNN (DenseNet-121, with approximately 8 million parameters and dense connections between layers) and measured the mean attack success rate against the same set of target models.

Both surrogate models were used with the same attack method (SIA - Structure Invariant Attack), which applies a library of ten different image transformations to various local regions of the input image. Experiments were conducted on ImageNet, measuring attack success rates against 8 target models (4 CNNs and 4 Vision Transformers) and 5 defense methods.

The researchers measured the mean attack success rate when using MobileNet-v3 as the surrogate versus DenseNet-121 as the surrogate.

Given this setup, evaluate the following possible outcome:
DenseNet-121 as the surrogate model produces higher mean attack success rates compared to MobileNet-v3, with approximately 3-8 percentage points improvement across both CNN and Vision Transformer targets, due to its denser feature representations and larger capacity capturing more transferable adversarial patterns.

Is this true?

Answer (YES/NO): NO